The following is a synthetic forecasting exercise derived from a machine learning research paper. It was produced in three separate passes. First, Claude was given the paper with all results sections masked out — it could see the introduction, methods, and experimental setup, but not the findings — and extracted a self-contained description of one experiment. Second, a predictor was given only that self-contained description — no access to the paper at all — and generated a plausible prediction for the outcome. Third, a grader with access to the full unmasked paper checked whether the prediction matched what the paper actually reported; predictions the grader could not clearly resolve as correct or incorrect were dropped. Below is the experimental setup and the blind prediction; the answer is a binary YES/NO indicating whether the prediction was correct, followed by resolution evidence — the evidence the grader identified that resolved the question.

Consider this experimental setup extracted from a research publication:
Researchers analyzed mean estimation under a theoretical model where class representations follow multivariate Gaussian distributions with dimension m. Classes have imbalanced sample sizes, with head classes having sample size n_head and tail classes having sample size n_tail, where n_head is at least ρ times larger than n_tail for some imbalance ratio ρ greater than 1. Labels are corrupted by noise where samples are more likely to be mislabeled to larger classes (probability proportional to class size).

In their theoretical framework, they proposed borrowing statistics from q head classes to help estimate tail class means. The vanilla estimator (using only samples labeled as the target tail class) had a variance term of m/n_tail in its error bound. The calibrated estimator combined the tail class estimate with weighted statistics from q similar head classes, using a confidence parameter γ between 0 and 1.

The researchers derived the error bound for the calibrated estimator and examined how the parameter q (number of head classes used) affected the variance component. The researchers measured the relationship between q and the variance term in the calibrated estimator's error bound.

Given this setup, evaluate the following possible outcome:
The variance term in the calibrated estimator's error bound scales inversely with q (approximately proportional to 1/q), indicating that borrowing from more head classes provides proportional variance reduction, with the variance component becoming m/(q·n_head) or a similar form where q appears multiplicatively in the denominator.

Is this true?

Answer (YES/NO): YES